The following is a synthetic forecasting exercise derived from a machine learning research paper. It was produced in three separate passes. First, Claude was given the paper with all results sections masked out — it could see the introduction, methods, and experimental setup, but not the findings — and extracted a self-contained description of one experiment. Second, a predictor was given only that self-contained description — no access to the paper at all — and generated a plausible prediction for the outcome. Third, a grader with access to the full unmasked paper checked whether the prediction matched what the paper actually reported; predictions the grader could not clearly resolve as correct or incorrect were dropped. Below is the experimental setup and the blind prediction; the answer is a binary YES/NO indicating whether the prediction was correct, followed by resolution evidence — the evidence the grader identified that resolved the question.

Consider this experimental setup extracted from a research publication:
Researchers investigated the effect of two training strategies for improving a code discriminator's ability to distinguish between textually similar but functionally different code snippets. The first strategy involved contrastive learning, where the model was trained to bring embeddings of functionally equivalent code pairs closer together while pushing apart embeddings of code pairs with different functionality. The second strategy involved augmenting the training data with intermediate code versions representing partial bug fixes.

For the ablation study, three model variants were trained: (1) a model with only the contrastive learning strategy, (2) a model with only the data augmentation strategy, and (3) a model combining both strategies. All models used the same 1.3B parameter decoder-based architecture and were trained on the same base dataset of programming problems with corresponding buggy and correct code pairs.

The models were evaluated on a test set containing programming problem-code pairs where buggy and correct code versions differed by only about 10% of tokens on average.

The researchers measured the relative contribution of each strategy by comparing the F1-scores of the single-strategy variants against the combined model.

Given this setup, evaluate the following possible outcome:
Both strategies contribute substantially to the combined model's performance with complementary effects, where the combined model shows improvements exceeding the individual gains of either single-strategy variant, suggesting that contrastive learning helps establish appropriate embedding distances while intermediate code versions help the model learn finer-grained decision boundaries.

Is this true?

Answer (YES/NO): YES